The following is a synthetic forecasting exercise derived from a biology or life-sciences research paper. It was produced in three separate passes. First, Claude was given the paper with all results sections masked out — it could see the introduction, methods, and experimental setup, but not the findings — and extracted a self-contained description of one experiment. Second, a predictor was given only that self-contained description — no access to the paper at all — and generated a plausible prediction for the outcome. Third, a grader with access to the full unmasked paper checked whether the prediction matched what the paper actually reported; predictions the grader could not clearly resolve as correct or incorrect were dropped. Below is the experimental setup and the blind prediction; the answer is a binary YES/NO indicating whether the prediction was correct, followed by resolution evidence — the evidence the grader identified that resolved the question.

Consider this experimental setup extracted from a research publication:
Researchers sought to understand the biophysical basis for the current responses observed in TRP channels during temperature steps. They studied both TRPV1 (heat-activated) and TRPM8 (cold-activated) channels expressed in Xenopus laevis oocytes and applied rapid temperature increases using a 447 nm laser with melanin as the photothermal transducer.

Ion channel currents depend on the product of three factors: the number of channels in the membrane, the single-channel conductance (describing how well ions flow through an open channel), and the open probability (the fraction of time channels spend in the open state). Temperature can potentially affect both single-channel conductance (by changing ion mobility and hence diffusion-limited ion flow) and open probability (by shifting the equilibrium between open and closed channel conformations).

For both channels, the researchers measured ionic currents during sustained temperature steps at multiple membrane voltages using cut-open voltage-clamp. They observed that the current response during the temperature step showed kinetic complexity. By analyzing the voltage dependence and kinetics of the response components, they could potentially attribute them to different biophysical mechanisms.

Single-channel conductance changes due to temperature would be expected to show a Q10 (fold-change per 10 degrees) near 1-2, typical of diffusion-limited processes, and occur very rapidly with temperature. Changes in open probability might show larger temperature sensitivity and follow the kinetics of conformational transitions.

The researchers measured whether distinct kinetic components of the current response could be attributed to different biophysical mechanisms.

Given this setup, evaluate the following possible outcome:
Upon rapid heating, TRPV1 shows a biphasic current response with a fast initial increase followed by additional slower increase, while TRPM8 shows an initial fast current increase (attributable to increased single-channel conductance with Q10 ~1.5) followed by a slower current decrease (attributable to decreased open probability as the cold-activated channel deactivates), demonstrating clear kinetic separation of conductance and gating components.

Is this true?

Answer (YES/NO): YES